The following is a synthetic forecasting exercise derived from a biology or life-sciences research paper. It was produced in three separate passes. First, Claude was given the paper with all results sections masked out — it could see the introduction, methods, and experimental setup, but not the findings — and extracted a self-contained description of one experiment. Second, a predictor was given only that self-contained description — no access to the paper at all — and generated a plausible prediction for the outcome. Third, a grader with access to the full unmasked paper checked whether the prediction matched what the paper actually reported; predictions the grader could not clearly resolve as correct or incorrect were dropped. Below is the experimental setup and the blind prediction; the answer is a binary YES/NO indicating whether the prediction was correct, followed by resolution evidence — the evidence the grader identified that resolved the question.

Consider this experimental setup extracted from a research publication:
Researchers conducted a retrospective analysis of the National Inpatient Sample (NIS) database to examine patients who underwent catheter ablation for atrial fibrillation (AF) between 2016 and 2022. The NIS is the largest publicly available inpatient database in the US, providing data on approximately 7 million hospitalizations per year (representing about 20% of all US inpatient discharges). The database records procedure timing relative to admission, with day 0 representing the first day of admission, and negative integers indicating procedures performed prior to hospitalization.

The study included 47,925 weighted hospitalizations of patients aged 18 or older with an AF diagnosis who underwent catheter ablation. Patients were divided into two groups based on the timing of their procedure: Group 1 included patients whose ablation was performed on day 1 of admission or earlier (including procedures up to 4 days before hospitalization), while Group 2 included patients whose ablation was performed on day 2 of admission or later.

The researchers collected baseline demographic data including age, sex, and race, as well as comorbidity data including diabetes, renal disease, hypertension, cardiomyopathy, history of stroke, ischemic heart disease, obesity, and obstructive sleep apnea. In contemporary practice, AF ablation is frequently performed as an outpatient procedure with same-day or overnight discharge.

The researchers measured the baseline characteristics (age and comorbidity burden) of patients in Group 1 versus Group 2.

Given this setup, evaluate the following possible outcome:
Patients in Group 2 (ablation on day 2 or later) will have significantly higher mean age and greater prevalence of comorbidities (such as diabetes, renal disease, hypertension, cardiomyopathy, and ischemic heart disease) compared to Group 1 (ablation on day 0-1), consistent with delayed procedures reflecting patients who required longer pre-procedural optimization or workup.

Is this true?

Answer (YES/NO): YES